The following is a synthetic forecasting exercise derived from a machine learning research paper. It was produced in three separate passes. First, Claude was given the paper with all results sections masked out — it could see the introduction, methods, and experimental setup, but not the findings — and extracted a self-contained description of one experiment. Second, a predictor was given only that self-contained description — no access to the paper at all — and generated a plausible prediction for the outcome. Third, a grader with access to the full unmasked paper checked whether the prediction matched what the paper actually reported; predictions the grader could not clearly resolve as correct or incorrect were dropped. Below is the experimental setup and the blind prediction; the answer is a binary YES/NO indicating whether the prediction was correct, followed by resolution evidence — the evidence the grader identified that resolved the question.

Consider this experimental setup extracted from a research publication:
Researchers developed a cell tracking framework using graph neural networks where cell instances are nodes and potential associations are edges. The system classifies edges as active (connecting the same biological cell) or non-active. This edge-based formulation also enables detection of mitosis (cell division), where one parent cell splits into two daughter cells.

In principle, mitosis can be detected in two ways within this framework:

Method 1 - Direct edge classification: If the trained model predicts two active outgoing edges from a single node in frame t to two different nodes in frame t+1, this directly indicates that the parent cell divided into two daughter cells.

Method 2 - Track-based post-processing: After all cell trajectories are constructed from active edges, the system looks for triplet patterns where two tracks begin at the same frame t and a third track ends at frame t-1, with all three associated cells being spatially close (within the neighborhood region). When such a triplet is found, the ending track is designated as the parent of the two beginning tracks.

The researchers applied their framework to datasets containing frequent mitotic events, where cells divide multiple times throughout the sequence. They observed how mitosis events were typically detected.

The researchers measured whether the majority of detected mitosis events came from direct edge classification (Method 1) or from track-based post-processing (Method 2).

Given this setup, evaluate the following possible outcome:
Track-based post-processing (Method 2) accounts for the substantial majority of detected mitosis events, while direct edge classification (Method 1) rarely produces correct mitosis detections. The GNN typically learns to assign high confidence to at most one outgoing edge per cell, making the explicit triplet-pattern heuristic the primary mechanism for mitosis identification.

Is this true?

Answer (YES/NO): YES